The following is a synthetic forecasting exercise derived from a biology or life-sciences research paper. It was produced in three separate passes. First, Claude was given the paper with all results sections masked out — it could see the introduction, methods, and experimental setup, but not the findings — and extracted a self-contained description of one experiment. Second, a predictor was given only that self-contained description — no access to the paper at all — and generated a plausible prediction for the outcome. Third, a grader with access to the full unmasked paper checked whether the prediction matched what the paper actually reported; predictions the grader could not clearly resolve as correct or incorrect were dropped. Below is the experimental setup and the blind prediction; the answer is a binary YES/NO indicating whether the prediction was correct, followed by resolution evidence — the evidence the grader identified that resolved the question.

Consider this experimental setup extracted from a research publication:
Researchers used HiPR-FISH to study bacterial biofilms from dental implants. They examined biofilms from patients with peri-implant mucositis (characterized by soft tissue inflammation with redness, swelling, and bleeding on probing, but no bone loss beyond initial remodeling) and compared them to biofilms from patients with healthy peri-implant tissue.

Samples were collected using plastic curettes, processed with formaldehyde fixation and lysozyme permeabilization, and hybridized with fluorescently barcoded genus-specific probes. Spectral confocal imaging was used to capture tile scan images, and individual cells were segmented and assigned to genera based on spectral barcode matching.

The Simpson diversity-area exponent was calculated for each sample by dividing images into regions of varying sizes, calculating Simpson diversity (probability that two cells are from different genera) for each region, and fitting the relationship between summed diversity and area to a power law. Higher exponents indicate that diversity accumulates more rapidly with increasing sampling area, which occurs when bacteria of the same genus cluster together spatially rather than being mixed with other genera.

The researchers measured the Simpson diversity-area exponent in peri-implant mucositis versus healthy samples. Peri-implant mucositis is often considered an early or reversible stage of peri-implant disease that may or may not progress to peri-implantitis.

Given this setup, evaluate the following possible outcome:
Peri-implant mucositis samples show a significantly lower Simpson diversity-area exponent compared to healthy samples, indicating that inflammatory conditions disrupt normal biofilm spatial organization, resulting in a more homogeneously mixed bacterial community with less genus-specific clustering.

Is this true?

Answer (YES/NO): NO